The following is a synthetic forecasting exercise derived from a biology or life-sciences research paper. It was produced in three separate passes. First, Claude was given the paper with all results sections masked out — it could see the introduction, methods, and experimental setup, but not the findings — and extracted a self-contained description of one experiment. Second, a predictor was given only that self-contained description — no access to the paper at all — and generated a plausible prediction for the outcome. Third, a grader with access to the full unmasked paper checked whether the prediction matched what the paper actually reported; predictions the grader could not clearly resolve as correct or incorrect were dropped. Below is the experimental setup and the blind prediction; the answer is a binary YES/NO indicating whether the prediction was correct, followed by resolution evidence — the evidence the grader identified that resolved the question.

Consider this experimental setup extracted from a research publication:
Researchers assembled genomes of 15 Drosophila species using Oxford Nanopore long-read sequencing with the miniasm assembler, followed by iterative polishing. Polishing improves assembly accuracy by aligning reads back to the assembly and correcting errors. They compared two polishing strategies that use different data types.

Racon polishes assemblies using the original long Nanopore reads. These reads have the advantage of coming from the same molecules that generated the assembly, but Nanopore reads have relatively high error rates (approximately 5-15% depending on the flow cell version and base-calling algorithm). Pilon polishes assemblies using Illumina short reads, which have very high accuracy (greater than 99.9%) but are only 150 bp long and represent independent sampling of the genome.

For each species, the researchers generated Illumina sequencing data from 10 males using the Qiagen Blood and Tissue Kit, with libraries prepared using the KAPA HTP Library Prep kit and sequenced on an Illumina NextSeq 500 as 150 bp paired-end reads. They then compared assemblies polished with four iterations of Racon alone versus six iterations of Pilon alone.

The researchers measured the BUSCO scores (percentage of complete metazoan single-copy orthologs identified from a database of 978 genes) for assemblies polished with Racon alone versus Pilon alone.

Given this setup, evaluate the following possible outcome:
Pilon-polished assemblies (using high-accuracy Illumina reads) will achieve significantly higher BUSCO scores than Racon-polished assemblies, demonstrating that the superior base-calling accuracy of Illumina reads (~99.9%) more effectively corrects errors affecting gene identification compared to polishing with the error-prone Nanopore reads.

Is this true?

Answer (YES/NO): NO